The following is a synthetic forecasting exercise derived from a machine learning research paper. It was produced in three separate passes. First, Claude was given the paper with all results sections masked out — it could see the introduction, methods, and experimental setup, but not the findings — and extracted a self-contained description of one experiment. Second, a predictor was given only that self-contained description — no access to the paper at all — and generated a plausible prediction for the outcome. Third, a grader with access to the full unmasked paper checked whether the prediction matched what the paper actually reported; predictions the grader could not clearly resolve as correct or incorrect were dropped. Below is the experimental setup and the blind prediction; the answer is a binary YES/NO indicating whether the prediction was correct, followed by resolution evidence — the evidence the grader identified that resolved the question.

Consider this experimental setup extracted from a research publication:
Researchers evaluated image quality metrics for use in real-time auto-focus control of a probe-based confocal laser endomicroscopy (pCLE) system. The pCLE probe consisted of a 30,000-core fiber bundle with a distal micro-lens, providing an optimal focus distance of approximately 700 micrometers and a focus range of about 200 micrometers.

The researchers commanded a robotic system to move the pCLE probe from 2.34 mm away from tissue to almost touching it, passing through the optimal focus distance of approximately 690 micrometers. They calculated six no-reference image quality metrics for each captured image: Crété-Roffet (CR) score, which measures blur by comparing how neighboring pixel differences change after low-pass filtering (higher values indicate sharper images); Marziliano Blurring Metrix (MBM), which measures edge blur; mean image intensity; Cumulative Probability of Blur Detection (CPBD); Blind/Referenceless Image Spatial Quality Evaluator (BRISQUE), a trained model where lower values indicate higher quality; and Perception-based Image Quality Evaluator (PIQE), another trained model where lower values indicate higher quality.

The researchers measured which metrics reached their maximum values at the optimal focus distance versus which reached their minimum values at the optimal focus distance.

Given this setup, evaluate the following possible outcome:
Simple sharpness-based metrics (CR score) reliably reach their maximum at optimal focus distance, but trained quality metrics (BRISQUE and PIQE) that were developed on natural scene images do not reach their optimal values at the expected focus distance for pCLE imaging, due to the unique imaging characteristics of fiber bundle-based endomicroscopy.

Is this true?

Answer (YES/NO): NO